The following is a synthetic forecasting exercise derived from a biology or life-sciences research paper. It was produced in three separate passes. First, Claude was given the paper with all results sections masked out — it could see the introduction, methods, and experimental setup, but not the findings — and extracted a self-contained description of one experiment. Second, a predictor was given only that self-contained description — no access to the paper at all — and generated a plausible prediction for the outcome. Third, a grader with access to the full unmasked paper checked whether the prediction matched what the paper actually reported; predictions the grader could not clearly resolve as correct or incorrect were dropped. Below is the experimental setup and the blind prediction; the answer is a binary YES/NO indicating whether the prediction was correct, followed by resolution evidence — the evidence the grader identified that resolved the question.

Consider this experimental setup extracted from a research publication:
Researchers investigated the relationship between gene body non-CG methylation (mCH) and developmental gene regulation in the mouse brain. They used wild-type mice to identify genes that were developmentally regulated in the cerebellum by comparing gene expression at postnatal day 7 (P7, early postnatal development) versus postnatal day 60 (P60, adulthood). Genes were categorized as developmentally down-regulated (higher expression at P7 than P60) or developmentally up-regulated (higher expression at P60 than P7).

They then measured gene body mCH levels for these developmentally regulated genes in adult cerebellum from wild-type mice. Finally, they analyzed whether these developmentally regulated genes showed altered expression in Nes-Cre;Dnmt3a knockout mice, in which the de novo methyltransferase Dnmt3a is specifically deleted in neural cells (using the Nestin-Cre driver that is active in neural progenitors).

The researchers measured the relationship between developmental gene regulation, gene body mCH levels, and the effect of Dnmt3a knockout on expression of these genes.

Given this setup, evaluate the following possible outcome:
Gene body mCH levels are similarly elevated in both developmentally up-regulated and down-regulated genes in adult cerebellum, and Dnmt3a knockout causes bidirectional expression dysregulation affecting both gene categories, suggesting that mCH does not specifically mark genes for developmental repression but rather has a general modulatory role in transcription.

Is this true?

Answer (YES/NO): NO